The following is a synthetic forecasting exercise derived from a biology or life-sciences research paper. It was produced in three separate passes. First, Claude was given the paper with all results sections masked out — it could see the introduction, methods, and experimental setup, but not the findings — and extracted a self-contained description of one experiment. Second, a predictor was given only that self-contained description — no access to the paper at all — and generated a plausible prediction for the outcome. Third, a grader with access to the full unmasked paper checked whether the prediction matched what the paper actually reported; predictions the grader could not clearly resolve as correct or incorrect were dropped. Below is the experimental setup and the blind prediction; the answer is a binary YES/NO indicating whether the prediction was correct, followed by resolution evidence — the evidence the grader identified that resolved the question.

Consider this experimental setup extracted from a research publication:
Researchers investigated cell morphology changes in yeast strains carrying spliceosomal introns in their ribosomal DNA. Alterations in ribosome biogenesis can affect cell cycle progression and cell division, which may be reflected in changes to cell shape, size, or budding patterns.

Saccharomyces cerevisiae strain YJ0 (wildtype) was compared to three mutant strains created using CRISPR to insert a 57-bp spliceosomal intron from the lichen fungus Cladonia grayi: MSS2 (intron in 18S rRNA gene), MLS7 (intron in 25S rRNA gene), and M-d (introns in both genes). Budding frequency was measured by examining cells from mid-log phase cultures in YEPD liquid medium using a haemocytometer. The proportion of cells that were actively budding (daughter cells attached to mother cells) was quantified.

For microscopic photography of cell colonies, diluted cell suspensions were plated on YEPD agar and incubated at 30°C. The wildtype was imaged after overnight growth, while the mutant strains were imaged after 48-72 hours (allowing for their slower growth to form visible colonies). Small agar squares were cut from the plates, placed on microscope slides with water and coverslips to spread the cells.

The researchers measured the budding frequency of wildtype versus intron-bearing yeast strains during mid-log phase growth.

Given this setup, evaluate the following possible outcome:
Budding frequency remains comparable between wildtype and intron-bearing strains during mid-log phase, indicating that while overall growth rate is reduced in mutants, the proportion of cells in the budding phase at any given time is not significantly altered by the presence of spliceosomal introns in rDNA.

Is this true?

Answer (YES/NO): NO